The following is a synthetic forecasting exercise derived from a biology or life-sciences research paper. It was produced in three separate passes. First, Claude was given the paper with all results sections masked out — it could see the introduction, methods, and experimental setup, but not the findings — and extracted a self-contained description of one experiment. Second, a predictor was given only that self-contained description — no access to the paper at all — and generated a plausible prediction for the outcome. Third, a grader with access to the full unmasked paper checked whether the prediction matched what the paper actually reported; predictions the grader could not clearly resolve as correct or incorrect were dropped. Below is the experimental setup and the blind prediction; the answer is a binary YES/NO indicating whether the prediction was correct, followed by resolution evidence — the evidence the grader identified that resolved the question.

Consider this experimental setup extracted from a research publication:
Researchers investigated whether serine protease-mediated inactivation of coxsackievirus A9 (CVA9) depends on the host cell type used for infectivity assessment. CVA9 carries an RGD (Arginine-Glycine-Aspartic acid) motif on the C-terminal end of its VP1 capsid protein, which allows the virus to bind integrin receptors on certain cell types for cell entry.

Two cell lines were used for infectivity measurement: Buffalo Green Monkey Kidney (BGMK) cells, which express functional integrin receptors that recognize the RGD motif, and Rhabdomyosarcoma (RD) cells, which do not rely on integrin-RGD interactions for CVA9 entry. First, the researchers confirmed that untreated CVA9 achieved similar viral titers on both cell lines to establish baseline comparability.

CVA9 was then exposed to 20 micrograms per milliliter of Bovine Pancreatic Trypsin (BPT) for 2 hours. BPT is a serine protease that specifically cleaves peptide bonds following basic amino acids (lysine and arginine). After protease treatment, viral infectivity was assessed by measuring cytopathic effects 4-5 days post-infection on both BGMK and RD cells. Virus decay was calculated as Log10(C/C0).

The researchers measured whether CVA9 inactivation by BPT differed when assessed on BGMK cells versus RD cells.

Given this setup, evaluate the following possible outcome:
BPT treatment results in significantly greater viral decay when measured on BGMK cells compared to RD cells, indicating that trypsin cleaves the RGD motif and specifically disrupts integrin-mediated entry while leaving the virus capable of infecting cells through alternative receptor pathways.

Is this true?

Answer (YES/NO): YES